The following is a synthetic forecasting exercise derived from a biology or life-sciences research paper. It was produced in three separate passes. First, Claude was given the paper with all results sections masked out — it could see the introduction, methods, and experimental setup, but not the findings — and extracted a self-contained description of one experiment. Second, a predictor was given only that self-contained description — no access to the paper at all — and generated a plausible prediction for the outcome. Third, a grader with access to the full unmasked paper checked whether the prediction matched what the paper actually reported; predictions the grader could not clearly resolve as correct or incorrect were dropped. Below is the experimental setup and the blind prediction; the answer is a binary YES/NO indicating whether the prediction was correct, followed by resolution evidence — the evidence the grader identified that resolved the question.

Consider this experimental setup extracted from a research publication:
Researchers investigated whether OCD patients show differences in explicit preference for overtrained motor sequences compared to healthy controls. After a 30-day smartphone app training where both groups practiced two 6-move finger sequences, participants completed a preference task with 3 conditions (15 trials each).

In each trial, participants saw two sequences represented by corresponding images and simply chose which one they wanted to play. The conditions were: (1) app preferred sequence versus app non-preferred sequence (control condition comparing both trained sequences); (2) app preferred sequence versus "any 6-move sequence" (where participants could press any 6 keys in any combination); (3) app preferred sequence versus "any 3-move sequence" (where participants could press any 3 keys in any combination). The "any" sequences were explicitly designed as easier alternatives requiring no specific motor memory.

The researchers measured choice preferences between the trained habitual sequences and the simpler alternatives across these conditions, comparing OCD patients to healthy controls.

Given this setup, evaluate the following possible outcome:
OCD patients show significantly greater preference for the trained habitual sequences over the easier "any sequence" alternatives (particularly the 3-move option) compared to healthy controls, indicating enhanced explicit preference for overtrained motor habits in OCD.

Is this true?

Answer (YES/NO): NO